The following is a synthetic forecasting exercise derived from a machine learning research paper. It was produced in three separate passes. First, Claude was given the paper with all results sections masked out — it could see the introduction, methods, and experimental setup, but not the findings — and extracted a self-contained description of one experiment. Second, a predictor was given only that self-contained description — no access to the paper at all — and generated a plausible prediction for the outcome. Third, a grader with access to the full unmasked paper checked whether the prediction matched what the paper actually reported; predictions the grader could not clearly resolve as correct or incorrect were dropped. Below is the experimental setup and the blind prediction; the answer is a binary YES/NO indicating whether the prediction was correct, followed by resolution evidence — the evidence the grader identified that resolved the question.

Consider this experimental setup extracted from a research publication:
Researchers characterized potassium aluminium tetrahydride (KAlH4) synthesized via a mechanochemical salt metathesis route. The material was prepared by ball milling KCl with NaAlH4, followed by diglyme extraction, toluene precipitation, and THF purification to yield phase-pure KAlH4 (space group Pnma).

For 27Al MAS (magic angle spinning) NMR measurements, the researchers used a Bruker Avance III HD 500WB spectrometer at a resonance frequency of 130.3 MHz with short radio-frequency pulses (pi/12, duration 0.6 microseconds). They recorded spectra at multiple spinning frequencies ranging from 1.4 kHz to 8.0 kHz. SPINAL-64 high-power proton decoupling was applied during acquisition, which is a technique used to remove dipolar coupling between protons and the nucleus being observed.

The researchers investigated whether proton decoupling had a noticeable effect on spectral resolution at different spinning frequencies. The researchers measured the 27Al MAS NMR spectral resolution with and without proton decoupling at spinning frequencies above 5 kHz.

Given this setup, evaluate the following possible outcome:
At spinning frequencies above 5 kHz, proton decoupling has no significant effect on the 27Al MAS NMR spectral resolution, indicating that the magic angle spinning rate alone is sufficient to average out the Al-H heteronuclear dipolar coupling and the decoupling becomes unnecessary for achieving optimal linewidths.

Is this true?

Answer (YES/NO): YES